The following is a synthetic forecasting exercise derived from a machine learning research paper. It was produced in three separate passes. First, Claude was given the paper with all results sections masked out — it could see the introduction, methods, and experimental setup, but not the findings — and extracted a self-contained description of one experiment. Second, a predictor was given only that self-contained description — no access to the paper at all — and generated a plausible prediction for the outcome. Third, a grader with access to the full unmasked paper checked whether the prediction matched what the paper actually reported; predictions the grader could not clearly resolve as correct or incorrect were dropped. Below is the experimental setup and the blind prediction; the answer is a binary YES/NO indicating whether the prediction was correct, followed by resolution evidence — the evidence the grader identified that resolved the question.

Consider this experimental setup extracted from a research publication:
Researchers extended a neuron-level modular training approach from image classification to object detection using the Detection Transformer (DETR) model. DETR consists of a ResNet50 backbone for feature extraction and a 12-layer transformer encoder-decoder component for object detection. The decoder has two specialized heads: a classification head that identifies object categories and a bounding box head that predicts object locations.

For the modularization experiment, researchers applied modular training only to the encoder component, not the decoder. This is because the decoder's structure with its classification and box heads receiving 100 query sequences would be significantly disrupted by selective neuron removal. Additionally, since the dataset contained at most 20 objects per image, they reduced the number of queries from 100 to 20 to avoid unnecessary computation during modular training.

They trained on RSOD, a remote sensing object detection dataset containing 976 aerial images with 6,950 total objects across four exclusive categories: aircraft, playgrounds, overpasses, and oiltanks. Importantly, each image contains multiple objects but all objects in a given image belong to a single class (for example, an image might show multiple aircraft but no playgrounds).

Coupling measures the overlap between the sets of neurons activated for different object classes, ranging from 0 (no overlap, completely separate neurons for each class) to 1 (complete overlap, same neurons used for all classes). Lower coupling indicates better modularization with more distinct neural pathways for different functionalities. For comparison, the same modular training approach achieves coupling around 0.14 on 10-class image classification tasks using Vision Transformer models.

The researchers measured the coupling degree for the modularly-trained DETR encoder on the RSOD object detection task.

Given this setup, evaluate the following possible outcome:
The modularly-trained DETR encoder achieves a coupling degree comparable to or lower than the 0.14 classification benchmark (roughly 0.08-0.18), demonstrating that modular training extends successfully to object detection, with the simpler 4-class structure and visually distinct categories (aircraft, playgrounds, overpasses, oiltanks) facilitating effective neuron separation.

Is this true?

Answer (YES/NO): NO